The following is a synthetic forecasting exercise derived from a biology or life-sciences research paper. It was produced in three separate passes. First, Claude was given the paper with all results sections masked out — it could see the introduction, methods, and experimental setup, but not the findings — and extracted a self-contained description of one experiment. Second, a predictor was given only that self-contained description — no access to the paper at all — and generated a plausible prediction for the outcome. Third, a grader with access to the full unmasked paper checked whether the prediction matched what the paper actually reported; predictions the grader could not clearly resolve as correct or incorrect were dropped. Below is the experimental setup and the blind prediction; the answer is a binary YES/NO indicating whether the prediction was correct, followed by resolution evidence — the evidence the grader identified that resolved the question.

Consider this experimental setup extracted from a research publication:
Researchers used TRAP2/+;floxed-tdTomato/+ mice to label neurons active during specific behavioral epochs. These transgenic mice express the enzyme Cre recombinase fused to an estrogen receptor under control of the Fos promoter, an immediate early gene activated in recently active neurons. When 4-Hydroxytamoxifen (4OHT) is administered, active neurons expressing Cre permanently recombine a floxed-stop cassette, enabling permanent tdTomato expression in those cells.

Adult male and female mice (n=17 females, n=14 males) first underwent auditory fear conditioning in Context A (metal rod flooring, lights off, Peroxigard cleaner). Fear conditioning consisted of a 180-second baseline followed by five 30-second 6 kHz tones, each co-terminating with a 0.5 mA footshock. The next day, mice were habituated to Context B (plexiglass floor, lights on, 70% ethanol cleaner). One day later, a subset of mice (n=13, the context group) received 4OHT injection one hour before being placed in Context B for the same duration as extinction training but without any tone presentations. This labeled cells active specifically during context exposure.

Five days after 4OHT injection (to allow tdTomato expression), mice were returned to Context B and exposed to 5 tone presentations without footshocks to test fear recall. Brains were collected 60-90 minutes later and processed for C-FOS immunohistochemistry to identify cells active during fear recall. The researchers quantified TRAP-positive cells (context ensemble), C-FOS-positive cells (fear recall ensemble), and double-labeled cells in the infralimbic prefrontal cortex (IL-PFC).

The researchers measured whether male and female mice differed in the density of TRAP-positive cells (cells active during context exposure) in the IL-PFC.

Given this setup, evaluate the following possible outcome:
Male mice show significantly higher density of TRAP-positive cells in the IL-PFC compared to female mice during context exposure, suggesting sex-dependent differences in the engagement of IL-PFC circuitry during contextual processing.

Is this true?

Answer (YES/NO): YES